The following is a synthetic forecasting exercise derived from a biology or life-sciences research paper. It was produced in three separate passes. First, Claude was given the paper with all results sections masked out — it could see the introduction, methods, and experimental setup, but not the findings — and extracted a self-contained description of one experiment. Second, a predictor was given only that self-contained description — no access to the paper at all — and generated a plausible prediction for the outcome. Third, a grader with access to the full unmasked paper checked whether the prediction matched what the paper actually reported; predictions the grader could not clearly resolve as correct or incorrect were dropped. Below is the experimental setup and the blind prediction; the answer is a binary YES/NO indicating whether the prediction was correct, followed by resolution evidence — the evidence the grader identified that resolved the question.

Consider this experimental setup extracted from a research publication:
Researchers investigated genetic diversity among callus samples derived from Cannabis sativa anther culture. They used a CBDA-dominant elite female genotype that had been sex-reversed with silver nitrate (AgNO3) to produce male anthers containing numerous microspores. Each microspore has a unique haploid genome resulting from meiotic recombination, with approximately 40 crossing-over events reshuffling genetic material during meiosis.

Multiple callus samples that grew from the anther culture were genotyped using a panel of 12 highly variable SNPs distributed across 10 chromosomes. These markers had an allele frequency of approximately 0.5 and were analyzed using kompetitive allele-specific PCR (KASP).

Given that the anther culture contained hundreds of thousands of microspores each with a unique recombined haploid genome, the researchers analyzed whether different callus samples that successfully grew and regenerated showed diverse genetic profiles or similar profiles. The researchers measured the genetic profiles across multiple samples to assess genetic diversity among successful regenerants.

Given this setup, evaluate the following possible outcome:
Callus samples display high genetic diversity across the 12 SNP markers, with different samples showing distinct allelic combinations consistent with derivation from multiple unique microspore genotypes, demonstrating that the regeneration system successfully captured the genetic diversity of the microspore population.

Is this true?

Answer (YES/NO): NO